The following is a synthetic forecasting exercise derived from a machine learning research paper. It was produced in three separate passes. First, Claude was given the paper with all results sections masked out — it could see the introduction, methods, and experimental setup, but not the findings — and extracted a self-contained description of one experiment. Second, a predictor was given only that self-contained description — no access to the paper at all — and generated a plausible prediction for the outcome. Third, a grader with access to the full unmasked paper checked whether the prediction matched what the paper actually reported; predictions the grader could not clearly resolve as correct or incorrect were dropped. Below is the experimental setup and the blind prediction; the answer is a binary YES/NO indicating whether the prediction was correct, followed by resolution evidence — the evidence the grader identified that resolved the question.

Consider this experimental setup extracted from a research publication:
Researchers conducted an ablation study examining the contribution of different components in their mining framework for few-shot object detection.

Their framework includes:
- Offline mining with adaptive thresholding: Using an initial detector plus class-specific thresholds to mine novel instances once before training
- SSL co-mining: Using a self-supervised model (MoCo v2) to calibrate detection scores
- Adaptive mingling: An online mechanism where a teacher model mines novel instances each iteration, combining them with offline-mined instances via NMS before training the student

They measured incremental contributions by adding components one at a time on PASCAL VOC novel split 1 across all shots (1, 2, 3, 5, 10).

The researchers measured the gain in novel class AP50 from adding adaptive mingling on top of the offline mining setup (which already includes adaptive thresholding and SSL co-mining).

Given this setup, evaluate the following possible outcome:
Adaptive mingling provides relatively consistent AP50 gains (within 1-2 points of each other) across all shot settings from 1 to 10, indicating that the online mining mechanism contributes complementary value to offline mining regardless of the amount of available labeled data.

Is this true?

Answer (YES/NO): NO